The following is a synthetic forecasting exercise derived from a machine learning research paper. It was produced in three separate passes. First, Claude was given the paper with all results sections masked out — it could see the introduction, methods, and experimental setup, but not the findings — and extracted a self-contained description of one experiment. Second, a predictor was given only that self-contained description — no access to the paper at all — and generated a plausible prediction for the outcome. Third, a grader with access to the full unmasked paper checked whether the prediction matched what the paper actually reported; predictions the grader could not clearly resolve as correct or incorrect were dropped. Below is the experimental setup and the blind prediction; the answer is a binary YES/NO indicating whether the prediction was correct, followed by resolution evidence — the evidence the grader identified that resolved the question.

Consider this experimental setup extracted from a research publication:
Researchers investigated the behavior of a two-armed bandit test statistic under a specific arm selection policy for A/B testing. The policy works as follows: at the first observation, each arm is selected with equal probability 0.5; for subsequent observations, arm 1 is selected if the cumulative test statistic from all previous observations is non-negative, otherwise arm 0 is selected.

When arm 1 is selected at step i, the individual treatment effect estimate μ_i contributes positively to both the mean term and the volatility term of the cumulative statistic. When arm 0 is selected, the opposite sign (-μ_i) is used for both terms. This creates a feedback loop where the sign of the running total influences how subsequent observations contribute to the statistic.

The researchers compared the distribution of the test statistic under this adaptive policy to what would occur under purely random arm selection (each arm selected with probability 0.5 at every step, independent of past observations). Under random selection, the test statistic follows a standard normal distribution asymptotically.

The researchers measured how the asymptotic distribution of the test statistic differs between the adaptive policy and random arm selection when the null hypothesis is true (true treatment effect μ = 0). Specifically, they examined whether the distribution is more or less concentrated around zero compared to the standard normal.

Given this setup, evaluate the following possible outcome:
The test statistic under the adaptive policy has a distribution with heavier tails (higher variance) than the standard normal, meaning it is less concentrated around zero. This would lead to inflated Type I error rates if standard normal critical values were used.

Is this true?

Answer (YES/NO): NO